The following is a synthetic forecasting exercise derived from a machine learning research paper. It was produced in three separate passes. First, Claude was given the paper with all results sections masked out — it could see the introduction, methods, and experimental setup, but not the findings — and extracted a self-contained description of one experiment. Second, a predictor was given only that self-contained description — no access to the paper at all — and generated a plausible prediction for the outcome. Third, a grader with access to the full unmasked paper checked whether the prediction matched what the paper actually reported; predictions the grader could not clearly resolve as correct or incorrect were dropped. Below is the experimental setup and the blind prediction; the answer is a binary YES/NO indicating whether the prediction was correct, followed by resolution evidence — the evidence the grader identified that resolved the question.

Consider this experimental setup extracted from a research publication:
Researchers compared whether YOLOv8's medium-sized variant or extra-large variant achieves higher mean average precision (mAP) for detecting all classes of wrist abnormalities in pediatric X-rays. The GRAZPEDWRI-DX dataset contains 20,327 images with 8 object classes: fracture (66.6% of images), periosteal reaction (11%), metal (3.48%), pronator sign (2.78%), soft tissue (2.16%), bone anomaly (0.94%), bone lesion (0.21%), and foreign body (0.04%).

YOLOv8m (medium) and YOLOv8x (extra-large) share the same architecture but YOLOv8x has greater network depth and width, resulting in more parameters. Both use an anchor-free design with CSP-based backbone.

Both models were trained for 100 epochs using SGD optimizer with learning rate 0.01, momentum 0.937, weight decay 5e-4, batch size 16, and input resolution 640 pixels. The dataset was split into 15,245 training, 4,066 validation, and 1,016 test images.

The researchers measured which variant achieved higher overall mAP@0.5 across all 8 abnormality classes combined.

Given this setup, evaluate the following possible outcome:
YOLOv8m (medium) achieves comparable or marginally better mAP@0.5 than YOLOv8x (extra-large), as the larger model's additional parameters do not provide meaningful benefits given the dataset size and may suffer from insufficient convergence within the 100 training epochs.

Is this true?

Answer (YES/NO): NO